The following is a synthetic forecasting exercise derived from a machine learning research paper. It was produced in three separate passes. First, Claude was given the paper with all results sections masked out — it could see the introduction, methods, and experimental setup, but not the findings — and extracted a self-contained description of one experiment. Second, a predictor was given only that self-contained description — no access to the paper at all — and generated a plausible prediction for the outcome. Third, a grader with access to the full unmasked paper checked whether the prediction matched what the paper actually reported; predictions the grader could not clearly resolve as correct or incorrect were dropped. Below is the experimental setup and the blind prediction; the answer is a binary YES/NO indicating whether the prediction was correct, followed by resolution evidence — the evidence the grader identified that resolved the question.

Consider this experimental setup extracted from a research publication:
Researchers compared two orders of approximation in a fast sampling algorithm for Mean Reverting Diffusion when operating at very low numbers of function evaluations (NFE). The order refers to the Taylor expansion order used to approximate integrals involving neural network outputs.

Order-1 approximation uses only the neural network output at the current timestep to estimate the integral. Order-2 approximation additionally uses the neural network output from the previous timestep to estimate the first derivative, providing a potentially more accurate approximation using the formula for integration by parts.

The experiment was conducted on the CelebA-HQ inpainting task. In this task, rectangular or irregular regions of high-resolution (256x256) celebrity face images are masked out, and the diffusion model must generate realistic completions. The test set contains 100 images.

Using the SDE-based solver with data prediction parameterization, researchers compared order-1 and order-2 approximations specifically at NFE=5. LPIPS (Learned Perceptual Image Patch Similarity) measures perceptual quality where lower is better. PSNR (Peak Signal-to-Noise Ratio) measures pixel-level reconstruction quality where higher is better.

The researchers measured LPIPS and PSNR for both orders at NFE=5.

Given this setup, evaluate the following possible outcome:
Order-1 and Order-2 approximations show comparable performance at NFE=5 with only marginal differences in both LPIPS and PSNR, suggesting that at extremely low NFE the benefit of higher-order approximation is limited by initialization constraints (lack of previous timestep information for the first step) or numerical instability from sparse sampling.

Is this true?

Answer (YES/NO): NO